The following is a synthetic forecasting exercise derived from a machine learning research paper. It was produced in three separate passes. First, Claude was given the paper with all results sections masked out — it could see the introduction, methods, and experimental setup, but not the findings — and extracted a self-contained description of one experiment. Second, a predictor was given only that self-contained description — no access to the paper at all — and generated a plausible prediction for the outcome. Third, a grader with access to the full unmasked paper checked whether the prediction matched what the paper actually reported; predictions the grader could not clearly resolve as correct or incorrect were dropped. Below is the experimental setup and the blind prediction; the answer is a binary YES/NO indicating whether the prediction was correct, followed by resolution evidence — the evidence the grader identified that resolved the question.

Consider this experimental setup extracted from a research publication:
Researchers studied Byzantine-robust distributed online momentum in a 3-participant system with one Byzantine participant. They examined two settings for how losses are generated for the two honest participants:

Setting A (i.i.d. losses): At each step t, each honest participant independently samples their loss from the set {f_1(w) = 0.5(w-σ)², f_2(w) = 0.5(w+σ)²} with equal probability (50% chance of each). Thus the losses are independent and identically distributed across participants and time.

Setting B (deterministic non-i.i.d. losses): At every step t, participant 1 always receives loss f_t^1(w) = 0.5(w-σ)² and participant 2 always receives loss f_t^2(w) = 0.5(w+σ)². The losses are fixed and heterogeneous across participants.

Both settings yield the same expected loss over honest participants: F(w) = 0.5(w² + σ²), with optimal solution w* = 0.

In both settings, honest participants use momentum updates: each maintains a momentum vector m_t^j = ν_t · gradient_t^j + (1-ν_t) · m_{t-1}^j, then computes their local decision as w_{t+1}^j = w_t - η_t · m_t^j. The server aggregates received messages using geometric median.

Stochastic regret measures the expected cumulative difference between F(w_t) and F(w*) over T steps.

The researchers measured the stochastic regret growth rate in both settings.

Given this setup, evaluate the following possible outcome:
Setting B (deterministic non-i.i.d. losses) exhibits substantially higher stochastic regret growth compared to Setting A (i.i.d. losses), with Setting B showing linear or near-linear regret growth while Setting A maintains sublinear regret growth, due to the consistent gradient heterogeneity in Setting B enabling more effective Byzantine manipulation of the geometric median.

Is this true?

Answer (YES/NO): YES